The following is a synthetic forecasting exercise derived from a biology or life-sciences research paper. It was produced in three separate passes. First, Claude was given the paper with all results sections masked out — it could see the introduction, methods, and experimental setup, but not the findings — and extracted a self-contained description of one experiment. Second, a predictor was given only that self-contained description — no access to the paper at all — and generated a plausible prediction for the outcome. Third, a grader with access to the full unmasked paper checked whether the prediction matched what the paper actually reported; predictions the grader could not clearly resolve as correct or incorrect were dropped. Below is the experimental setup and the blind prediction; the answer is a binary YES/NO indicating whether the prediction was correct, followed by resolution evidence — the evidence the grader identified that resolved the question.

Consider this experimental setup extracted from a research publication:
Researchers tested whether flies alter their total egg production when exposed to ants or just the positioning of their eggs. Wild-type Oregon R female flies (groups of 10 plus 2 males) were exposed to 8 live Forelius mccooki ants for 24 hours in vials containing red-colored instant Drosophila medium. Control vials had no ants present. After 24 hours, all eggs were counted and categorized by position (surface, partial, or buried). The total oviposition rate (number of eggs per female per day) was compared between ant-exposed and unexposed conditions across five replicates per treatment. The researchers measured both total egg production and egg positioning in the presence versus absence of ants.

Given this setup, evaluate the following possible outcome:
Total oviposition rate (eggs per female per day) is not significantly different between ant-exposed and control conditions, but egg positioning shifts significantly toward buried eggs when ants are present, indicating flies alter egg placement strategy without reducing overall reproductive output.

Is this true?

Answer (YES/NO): YES